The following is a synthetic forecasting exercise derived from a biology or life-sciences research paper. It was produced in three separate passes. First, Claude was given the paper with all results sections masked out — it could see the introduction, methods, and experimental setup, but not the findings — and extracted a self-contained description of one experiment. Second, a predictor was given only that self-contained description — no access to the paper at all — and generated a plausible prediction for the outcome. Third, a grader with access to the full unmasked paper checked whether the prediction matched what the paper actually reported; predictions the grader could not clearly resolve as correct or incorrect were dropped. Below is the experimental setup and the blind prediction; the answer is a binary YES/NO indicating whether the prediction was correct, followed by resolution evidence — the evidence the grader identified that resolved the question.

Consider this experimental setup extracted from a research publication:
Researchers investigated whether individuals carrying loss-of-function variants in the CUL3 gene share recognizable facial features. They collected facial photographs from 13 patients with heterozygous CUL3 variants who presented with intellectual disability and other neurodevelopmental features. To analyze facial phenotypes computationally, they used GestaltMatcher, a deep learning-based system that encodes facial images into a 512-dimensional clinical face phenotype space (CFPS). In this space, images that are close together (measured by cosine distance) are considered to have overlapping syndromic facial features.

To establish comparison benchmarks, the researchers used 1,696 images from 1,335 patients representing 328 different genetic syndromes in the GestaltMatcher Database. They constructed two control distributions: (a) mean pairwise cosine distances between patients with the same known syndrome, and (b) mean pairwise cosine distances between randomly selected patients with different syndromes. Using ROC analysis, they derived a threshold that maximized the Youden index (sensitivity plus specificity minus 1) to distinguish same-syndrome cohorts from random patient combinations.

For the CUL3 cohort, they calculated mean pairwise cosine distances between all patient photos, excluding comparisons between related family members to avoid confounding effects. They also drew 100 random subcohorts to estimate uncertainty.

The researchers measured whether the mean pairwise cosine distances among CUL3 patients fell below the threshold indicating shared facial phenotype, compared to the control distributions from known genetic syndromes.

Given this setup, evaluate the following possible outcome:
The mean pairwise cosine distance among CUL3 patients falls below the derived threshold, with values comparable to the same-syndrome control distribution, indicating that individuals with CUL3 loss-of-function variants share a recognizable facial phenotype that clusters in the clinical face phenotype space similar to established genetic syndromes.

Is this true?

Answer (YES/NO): YES